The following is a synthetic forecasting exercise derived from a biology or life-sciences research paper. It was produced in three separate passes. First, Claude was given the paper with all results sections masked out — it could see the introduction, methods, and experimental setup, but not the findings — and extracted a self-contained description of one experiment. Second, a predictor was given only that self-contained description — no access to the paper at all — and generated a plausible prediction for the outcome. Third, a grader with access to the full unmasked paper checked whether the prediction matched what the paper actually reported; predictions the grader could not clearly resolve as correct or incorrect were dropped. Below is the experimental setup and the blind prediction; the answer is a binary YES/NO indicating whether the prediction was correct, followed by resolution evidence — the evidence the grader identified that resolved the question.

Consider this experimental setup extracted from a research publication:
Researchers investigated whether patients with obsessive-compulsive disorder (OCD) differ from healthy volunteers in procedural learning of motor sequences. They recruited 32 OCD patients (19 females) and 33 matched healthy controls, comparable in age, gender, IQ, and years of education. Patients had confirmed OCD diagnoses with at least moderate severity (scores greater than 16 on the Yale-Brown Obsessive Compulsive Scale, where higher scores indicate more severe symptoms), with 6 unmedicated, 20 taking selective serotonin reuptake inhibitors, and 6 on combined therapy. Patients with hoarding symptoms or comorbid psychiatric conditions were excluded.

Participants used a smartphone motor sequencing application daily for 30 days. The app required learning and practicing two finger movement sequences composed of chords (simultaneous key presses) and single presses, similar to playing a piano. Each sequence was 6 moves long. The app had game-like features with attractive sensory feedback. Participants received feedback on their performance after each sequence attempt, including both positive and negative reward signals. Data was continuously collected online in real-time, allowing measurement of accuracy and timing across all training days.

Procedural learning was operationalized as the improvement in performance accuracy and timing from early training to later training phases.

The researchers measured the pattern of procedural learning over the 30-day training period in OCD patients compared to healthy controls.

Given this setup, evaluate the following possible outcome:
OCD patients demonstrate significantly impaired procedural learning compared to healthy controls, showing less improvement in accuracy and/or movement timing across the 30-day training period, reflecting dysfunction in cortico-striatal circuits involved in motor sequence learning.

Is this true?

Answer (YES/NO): NO